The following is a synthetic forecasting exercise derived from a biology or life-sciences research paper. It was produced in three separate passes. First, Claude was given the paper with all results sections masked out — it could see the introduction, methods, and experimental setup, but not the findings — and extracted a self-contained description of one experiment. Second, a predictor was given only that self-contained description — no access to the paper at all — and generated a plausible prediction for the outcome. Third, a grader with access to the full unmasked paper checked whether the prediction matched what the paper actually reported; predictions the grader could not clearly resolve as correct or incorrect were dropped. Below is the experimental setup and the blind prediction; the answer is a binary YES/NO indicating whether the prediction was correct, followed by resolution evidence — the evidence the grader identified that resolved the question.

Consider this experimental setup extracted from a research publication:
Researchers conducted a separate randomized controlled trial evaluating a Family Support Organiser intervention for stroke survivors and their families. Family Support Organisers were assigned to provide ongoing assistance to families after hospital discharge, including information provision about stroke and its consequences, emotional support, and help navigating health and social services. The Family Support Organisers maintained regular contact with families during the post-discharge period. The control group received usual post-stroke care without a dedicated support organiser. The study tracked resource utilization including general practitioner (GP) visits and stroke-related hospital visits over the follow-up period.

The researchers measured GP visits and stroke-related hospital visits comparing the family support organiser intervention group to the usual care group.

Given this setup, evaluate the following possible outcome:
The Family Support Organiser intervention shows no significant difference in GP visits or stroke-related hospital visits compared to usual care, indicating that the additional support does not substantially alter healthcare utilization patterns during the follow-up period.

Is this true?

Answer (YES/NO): NO